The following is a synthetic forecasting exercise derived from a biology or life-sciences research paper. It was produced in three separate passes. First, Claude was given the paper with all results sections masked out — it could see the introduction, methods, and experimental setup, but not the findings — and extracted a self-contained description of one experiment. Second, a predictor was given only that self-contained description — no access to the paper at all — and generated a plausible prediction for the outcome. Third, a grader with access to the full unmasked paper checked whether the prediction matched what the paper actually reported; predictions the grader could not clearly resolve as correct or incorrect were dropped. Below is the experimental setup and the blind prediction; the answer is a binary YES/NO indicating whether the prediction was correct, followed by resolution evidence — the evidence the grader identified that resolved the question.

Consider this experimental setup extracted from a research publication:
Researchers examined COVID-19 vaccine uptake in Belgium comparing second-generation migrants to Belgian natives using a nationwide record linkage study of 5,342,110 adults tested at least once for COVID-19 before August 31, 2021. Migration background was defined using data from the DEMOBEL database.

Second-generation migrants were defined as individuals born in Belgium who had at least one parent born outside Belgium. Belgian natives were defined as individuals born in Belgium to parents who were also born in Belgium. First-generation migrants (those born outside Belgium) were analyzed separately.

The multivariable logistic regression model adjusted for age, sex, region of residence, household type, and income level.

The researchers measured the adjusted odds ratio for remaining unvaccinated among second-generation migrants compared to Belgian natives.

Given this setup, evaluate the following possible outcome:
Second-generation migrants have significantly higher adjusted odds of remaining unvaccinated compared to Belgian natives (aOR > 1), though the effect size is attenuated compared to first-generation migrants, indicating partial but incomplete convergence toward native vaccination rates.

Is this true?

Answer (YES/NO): YES